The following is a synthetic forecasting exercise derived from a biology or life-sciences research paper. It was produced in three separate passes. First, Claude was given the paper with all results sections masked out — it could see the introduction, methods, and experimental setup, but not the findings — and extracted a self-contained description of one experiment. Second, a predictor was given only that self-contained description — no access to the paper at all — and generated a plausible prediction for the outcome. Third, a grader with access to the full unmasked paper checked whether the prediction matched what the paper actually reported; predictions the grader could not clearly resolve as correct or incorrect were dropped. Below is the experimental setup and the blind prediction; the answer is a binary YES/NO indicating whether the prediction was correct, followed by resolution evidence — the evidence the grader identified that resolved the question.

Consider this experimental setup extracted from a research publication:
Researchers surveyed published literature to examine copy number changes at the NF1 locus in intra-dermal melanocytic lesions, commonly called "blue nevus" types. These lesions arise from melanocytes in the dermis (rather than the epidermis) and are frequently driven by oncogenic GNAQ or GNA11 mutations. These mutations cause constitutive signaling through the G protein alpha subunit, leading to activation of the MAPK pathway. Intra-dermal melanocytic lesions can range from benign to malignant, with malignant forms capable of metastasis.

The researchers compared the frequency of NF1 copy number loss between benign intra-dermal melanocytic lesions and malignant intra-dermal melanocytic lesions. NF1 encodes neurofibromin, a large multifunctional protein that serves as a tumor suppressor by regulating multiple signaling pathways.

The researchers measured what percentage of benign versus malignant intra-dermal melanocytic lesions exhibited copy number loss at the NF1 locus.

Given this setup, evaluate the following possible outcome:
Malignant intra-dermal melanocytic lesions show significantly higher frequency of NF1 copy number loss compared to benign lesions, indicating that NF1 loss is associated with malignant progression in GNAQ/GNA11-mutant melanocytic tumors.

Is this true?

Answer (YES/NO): YES